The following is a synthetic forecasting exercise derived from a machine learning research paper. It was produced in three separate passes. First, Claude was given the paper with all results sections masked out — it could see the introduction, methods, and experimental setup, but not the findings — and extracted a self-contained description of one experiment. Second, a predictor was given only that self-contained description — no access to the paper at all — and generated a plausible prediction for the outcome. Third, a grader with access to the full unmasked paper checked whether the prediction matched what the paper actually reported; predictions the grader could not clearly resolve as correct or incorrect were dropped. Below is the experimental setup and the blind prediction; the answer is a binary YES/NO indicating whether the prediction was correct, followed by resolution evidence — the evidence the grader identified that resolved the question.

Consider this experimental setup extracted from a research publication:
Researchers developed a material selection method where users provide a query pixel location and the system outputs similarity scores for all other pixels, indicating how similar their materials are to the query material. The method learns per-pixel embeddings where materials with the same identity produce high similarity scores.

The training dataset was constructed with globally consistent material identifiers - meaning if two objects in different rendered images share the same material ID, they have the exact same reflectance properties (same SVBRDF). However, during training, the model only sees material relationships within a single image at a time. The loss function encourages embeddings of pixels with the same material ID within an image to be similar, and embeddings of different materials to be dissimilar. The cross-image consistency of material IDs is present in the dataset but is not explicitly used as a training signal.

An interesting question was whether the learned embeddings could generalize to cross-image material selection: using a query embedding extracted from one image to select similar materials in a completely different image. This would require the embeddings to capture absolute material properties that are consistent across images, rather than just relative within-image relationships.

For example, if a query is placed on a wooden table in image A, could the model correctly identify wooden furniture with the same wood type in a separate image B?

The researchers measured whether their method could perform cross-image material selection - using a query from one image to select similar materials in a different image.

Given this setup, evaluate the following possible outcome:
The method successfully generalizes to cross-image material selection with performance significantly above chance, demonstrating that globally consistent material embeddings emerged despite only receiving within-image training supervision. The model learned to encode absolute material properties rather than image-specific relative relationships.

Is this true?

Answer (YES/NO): YES